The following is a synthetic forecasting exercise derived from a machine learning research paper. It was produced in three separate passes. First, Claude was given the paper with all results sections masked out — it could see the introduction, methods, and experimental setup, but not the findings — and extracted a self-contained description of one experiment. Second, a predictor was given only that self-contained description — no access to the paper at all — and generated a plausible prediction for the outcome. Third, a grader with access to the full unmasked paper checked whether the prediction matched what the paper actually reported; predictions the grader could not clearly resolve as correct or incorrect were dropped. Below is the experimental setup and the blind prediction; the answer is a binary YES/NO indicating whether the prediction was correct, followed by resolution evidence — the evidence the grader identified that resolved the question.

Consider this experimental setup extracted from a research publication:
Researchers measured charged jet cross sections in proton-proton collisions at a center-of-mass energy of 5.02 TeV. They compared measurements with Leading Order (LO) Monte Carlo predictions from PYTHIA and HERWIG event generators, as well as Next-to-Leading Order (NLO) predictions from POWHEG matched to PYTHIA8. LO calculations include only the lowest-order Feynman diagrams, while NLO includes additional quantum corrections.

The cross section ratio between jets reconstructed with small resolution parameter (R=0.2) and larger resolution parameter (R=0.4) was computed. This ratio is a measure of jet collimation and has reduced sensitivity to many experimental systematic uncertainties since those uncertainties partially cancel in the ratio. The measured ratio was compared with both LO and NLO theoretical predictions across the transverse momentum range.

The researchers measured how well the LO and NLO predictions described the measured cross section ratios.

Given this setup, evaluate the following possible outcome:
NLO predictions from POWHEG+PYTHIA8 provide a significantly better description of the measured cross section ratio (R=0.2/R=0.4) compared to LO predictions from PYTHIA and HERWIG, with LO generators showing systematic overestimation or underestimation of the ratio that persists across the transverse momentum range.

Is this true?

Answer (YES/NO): NO